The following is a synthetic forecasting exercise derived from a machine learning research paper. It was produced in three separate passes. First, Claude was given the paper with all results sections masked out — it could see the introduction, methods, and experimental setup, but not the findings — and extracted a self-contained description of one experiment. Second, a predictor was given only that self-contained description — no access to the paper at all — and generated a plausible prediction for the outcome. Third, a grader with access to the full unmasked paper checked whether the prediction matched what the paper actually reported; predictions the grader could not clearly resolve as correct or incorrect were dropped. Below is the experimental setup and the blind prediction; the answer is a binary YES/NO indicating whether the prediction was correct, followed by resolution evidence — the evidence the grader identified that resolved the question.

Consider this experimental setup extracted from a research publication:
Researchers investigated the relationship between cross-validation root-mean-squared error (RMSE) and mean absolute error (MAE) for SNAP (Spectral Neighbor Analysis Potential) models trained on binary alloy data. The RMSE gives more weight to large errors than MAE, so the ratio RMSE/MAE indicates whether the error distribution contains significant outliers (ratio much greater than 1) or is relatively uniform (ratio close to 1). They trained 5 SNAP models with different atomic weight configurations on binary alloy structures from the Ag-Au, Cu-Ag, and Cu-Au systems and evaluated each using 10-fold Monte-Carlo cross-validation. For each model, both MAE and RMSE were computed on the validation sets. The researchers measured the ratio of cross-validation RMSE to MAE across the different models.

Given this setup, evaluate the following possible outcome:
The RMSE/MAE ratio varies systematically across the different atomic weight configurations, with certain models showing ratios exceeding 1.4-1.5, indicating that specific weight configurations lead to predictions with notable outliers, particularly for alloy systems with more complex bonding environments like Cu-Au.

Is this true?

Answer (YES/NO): NO